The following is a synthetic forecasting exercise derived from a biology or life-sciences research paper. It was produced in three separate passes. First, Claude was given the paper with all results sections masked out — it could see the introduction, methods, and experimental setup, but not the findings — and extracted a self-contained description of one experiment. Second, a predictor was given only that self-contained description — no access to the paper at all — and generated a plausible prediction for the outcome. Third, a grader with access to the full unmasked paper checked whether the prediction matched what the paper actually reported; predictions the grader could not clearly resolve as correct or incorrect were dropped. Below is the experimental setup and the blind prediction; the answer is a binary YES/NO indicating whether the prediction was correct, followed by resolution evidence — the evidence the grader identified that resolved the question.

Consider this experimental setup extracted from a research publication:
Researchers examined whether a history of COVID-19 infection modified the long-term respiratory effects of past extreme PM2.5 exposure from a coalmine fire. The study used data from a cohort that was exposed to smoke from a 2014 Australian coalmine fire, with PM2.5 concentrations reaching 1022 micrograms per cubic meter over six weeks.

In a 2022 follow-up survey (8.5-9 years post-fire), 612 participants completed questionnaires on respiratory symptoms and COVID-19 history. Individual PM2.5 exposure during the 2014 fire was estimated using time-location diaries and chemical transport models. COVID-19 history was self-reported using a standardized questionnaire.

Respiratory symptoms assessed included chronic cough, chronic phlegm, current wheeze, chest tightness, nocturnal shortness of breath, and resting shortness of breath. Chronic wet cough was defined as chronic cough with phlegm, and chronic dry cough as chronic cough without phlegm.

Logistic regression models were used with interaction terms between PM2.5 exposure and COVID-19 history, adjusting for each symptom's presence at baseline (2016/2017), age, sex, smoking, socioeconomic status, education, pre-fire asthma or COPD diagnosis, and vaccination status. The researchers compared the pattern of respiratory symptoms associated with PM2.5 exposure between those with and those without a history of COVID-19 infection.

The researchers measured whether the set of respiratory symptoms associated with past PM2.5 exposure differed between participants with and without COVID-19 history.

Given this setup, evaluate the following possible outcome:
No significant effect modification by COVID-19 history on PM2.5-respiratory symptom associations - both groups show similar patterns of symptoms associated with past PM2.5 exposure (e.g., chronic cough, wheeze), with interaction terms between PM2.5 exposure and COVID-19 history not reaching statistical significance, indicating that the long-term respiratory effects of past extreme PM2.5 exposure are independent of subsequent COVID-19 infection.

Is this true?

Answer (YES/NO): NO